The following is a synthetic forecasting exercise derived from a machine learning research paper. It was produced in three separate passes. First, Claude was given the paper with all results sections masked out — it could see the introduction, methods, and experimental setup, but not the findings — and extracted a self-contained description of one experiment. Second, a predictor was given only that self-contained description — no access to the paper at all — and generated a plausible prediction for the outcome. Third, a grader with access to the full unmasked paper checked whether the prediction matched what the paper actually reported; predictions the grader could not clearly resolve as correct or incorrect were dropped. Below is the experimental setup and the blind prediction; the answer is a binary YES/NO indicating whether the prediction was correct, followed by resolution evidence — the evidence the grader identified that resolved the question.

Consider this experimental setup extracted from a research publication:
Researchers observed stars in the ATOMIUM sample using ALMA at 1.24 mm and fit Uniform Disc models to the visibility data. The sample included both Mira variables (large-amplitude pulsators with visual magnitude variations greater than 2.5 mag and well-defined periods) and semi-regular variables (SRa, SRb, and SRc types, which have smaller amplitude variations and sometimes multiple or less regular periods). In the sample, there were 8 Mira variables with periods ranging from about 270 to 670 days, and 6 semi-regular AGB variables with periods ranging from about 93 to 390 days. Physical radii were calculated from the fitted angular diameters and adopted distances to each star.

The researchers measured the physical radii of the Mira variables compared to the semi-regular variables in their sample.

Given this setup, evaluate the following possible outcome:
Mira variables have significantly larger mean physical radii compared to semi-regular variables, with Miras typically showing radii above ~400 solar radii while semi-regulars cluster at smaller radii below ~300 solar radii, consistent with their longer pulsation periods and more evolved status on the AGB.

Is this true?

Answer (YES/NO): NO